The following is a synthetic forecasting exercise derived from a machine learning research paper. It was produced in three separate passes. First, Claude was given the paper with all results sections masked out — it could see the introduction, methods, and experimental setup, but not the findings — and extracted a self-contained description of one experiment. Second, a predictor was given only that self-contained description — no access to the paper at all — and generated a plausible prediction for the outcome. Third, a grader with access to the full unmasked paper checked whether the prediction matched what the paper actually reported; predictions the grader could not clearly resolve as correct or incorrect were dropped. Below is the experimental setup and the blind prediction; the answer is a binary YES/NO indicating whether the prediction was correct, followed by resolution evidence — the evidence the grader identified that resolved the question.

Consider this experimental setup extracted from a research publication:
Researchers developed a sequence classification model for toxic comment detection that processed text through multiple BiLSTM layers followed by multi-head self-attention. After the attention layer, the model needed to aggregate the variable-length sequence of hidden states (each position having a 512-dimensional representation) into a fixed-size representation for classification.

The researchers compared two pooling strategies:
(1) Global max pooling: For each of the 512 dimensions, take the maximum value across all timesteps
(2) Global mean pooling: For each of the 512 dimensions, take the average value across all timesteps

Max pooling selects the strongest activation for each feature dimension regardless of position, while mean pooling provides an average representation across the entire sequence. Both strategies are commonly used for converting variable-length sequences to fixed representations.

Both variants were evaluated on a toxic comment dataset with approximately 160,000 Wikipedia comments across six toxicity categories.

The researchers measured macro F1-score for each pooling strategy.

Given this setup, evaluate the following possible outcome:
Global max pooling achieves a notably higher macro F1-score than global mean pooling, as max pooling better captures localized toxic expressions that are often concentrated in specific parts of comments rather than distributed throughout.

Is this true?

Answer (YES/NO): NO